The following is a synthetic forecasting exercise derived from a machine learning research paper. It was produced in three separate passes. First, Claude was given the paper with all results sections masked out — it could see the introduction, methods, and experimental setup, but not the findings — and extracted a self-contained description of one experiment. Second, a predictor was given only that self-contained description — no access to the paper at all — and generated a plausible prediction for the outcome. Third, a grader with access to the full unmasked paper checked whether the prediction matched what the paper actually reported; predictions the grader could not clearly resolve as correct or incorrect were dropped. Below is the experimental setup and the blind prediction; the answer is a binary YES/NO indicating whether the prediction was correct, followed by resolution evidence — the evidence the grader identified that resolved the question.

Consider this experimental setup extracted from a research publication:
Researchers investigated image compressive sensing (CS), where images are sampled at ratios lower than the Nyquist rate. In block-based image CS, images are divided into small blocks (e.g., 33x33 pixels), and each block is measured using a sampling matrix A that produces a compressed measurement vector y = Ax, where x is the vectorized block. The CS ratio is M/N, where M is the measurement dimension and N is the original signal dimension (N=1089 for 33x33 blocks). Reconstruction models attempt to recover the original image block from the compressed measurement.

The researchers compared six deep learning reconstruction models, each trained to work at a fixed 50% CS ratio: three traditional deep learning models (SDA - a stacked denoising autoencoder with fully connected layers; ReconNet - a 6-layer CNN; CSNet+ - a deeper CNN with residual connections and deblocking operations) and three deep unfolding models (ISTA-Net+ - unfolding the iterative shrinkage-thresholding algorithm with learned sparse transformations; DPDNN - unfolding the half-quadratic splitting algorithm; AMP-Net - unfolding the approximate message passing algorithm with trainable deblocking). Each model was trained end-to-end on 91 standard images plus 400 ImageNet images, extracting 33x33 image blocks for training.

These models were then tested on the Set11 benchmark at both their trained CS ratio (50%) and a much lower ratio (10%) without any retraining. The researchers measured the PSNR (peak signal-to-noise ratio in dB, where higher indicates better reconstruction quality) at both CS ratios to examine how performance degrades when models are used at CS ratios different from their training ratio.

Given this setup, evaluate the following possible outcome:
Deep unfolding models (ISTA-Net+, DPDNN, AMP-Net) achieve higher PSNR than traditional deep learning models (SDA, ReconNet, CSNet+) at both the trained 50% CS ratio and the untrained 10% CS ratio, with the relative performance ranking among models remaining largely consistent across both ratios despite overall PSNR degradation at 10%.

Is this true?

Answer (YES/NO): NO